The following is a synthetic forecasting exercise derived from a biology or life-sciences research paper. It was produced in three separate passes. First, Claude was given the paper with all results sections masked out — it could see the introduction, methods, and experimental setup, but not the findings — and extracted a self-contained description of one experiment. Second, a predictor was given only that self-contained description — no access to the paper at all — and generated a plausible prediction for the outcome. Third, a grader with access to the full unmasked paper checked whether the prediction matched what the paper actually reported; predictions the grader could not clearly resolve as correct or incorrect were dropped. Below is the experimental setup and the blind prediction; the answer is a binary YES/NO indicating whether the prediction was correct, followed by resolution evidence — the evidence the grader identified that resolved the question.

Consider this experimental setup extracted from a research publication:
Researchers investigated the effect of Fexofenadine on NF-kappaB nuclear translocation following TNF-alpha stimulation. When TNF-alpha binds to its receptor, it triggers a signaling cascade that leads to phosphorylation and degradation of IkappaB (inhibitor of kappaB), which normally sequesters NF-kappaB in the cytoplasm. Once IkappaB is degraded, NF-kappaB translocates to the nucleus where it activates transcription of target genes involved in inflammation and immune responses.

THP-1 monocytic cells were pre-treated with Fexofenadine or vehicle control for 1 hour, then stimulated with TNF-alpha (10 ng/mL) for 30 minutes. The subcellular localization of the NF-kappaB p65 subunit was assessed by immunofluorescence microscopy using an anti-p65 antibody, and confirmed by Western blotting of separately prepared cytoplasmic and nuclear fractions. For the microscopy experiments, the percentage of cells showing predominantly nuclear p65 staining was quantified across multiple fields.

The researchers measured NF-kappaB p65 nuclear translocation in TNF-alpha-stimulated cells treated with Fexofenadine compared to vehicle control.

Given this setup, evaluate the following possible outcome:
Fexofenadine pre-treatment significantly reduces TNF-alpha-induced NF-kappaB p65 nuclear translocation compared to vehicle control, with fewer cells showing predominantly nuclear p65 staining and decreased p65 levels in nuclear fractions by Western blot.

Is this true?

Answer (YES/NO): YES